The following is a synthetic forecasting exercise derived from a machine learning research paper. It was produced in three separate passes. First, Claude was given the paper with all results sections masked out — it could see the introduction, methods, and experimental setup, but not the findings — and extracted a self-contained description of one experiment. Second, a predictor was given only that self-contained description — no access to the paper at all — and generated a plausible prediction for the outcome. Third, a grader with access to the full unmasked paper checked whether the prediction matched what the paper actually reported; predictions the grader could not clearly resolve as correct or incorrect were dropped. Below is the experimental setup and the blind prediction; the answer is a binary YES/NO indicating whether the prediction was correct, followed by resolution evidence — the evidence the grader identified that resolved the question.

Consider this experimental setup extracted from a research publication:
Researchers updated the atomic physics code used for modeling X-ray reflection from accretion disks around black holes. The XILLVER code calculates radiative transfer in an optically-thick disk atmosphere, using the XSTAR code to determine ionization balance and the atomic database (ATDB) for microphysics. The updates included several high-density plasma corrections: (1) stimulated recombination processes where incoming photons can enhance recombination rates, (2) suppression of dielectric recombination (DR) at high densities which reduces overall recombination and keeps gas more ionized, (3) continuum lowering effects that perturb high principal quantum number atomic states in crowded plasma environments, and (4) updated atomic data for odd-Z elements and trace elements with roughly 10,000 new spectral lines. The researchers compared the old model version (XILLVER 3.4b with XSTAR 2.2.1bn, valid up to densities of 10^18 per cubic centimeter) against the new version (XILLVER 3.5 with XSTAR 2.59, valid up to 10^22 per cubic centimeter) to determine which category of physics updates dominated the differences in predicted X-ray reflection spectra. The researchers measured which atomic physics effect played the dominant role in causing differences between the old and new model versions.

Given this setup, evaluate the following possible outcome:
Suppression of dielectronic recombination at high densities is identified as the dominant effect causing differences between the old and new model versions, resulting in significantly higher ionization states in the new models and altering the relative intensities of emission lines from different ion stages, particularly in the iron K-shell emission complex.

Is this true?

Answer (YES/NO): NO